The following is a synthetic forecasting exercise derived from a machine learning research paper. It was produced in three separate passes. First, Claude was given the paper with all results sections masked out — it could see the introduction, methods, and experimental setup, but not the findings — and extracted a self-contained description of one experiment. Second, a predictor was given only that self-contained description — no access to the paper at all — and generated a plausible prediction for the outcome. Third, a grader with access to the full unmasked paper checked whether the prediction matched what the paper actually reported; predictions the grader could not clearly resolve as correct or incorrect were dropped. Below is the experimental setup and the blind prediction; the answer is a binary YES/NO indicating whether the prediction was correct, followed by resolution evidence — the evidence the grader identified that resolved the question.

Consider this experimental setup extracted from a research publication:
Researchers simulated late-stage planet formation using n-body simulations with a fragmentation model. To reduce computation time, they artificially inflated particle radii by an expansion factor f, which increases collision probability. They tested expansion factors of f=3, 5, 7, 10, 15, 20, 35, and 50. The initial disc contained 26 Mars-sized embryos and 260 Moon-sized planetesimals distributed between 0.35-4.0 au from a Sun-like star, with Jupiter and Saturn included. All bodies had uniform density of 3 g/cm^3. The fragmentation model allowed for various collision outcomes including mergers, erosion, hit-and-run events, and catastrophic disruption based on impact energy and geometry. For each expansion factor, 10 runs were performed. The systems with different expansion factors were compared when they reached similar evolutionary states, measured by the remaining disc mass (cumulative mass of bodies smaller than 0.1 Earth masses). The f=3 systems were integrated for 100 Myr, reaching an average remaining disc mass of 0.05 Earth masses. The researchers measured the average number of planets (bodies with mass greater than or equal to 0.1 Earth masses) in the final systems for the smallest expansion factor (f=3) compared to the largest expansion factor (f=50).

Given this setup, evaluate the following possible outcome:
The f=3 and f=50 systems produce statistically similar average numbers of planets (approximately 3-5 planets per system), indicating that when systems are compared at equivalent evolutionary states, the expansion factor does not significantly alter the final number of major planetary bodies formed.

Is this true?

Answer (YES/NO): NO